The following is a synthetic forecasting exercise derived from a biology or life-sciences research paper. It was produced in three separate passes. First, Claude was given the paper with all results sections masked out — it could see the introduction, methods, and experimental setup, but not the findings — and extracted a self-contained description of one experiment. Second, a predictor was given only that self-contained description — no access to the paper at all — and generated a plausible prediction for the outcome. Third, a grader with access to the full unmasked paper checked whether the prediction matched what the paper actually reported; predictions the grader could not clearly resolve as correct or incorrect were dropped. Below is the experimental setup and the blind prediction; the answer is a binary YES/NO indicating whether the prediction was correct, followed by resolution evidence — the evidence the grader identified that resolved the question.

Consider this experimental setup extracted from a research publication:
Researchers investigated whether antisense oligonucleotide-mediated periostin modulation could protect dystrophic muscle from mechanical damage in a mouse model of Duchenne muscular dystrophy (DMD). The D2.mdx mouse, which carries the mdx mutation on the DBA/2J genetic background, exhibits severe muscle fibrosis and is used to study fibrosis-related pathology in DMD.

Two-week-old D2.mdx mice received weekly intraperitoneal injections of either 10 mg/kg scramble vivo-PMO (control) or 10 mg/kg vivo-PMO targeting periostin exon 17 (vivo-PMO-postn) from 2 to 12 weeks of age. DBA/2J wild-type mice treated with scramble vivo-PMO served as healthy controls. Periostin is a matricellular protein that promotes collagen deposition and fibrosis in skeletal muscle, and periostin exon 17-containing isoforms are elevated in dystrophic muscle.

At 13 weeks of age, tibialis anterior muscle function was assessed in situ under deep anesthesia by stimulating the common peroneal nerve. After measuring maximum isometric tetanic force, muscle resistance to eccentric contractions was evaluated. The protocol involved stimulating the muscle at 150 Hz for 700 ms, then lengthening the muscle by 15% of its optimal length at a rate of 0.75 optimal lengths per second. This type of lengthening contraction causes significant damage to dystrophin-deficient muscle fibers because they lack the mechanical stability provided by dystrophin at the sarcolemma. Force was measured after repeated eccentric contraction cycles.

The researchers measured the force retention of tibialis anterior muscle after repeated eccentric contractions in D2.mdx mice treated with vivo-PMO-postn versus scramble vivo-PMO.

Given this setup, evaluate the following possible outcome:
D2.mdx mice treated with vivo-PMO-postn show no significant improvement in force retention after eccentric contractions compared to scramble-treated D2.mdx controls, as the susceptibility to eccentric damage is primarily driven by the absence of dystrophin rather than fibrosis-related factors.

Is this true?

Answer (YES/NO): YES